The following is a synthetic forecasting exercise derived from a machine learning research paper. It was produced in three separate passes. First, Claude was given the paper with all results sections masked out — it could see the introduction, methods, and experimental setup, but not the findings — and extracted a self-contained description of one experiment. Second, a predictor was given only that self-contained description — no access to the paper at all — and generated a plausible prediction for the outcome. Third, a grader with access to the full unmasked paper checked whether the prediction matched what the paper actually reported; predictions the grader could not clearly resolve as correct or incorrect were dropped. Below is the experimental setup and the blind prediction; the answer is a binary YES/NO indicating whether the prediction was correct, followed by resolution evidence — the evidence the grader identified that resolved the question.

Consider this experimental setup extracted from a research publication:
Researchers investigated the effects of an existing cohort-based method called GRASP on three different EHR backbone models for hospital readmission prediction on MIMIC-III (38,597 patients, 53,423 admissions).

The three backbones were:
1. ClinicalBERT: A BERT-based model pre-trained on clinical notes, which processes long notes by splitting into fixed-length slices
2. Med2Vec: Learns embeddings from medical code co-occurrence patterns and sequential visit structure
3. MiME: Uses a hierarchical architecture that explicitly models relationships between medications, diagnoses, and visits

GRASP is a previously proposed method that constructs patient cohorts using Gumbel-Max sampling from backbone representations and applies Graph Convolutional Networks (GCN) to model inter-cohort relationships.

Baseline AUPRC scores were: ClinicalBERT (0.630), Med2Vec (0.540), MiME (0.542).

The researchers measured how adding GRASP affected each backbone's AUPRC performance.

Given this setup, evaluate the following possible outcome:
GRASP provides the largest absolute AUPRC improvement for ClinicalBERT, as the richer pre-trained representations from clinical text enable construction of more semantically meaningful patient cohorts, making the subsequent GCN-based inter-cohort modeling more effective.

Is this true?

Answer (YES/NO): NO